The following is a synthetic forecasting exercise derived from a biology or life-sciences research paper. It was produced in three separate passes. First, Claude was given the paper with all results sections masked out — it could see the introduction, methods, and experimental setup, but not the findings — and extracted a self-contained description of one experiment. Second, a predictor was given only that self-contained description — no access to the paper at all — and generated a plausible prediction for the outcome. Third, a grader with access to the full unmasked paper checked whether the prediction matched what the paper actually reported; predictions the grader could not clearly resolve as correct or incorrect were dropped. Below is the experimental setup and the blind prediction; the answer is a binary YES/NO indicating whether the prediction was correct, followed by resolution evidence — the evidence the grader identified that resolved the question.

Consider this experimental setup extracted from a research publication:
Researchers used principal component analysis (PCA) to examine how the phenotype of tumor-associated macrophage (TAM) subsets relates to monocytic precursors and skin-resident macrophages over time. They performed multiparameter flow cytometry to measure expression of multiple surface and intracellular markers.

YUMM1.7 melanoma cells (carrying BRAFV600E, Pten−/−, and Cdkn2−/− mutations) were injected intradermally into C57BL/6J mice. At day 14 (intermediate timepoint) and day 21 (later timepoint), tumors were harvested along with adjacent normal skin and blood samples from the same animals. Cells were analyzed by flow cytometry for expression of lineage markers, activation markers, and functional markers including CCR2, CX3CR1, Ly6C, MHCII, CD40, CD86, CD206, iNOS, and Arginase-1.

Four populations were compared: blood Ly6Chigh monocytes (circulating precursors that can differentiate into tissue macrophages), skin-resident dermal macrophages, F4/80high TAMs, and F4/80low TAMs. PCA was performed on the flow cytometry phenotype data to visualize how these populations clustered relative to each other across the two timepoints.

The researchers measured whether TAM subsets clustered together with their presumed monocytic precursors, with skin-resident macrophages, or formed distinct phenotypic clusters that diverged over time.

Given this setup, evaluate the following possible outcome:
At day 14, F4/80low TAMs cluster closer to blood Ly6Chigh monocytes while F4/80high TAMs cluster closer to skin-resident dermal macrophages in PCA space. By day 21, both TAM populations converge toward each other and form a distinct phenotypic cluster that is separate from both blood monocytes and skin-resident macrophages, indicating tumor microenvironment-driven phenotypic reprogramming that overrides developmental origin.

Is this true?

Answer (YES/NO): NO